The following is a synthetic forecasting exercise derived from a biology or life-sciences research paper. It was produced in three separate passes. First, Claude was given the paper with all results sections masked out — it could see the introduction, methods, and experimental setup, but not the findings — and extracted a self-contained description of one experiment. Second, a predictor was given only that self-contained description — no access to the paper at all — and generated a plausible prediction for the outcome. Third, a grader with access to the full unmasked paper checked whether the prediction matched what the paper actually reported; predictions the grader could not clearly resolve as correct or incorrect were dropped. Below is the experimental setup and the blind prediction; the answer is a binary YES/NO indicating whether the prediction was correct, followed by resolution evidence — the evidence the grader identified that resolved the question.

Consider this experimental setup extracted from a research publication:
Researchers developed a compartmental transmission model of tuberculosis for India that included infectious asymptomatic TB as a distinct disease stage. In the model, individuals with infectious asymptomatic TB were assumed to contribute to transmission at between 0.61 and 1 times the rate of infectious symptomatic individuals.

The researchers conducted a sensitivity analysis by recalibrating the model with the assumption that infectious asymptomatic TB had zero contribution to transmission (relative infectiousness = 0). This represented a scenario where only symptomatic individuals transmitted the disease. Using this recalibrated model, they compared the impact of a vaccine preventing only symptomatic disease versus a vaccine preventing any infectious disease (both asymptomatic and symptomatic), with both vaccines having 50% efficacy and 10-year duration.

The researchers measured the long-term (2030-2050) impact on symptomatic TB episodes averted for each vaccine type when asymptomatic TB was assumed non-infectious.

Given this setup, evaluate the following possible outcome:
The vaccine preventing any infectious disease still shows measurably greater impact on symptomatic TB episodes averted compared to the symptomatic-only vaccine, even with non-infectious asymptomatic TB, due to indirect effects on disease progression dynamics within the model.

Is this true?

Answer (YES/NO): NO